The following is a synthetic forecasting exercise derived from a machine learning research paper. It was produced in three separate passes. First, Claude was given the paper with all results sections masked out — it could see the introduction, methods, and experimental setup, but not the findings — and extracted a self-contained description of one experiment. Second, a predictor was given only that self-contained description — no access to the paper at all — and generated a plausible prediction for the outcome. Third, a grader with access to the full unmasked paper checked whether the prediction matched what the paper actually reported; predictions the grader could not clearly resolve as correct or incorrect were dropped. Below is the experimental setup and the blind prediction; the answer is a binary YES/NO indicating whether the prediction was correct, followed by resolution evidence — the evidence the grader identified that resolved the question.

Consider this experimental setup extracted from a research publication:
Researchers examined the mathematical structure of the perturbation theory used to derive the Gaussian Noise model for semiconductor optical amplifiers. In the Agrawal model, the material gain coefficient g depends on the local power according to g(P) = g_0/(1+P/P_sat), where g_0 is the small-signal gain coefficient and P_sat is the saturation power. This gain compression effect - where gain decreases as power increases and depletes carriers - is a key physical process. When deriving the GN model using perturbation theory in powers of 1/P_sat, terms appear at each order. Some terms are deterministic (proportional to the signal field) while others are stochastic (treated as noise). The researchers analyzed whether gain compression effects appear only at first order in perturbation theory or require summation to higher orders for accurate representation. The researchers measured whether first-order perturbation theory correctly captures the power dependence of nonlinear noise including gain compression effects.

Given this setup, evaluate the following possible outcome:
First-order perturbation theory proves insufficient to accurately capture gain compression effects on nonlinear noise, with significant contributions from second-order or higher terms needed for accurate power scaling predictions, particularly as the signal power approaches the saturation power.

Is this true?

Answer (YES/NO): YES